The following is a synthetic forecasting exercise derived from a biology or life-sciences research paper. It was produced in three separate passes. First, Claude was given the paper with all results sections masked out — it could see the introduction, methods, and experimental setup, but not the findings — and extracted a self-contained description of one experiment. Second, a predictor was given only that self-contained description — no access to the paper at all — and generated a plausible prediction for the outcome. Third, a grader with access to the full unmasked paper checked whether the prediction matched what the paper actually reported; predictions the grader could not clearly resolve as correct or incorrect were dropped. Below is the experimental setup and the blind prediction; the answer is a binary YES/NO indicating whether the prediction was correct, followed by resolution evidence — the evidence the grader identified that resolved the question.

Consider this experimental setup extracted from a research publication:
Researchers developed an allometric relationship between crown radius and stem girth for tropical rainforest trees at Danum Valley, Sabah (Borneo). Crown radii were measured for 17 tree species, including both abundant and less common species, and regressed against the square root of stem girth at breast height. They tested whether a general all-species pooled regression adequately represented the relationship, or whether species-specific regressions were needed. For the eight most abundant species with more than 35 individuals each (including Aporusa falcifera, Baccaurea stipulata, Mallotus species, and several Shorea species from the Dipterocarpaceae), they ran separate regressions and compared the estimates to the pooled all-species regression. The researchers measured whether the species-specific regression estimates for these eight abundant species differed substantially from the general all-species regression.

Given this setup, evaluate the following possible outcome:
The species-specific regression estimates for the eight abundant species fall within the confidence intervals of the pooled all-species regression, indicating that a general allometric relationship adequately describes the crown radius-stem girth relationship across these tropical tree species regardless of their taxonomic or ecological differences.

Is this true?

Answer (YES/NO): YES